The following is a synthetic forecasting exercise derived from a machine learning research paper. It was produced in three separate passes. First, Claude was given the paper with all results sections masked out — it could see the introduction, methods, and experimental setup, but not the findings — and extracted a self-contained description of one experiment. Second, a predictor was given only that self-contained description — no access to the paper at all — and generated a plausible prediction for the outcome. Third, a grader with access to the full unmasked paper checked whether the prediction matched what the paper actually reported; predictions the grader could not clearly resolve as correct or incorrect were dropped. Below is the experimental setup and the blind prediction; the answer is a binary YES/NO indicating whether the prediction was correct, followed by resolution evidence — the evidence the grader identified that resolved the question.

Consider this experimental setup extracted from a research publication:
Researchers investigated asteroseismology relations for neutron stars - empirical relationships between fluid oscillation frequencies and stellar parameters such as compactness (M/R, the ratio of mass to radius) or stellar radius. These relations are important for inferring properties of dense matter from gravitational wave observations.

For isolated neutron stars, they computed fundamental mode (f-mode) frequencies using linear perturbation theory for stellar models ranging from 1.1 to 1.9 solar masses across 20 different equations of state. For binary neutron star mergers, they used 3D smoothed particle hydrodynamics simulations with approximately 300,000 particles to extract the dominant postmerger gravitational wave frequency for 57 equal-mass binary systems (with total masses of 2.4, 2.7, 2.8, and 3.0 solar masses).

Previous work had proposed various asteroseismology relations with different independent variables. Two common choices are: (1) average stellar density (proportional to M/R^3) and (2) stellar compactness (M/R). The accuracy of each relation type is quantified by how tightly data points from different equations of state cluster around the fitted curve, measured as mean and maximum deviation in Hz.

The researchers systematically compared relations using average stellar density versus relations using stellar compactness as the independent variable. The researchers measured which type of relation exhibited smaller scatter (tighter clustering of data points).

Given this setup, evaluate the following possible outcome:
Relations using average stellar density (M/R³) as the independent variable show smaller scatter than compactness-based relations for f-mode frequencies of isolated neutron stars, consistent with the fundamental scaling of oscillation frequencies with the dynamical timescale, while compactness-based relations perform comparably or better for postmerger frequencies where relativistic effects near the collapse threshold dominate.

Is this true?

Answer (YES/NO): NO